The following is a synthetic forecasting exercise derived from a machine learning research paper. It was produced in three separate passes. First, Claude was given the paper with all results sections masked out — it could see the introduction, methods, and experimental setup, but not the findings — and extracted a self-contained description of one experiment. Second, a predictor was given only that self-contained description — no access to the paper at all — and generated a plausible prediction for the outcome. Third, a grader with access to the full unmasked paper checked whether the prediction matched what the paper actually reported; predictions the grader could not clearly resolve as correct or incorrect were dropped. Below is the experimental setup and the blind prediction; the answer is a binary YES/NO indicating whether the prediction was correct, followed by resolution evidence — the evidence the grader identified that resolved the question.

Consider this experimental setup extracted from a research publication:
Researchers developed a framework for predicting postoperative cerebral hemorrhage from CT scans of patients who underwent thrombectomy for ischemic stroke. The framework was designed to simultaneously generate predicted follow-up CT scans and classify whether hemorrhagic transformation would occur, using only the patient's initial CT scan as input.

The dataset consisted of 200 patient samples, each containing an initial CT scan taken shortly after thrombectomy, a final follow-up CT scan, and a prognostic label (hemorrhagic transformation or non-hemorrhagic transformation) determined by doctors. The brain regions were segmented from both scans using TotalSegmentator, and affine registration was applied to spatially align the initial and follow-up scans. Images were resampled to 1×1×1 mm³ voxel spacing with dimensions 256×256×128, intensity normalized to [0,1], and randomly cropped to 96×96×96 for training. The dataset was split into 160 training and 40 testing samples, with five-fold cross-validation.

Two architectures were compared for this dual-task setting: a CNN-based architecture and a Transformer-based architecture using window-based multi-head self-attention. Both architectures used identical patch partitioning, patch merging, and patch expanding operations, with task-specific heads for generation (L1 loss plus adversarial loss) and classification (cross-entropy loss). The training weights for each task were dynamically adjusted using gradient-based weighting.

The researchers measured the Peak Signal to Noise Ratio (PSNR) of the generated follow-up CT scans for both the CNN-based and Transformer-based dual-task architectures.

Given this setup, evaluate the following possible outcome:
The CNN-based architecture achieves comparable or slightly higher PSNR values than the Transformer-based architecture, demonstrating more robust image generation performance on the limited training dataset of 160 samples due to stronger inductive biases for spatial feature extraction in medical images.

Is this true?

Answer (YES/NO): NO